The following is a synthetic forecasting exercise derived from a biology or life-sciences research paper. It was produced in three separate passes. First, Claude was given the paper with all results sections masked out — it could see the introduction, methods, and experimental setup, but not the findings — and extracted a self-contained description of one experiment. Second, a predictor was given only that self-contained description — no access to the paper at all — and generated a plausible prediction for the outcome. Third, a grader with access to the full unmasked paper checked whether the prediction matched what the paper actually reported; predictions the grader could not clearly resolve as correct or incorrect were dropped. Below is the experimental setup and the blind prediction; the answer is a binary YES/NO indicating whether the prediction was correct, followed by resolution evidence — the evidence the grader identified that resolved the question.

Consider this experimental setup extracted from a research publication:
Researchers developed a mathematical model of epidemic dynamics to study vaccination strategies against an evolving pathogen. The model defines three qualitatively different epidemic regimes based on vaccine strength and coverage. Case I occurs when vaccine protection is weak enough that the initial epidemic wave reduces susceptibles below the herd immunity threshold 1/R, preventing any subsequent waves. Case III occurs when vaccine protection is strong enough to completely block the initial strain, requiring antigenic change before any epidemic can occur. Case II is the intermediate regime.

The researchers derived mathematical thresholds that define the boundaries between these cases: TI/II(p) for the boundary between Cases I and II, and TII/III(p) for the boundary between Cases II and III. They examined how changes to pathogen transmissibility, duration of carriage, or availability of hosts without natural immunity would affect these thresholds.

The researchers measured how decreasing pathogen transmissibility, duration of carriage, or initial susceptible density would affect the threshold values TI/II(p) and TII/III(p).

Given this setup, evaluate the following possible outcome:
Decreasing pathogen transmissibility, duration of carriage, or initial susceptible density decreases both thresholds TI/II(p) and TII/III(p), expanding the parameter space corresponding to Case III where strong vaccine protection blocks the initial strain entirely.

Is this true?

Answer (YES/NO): YES